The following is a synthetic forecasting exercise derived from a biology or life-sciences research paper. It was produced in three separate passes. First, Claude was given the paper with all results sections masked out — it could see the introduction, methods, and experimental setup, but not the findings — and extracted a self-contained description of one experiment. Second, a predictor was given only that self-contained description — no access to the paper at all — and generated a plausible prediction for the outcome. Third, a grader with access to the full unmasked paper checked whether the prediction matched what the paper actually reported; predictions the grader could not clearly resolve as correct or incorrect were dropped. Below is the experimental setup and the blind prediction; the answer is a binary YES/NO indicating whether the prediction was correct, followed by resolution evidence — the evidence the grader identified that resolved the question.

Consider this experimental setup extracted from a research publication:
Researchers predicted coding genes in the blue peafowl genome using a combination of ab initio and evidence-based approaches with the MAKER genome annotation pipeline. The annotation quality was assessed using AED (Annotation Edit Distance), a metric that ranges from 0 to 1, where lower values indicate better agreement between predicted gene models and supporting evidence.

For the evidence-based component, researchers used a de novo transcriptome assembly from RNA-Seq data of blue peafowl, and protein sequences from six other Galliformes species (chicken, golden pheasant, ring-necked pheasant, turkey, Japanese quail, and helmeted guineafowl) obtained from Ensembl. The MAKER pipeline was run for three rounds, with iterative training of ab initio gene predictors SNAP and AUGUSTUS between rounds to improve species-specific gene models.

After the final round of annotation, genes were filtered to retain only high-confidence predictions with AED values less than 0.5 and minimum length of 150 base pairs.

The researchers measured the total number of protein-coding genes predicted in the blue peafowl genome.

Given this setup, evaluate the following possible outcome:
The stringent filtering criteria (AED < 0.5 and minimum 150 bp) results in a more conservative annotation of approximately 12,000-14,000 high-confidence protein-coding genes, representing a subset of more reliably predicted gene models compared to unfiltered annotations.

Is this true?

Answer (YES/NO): NO